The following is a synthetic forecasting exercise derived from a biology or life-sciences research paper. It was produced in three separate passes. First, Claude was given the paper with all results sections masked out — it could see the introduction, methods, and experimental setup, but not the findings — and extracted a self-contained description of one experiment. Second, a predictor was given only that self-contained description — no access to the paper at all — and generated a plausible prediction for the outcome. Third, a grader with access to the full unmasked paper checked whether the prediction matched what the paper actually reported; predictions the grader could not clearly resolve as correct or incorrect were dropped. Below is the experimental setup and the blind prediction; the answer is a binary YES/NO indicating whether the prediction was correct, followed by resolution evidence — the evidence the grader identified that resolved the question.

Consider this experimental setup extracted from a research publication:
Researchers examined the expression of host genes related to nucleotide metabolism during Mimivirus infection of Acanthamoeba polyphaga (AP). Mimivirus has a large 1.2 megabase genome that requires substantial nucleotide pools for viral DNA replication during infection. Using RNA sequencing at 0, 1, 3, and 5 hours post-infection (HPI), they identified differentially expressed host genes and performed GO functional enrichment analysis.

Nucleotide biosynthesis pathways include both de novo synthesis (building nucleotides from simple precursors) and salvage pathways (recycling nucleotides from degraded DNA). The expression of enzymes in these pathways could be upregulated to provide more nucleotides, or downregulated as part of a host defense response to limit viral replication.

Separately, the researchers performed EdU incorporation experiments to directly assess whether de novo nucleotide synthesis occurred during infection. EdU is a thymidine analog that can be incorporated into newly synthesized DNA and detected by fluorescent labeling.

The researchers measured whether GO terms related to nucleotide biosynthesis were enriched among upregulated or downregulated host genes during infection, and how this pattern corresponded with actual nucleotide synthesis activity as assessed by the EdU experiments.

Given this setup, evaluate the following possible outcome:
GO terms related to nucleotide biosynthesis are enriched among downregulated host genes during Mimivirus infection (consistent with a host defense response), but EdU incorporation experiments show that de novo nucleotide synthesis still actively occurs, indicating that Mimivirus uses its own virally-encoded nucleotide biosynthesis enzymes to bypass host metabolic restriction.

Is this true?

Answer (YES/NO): YES